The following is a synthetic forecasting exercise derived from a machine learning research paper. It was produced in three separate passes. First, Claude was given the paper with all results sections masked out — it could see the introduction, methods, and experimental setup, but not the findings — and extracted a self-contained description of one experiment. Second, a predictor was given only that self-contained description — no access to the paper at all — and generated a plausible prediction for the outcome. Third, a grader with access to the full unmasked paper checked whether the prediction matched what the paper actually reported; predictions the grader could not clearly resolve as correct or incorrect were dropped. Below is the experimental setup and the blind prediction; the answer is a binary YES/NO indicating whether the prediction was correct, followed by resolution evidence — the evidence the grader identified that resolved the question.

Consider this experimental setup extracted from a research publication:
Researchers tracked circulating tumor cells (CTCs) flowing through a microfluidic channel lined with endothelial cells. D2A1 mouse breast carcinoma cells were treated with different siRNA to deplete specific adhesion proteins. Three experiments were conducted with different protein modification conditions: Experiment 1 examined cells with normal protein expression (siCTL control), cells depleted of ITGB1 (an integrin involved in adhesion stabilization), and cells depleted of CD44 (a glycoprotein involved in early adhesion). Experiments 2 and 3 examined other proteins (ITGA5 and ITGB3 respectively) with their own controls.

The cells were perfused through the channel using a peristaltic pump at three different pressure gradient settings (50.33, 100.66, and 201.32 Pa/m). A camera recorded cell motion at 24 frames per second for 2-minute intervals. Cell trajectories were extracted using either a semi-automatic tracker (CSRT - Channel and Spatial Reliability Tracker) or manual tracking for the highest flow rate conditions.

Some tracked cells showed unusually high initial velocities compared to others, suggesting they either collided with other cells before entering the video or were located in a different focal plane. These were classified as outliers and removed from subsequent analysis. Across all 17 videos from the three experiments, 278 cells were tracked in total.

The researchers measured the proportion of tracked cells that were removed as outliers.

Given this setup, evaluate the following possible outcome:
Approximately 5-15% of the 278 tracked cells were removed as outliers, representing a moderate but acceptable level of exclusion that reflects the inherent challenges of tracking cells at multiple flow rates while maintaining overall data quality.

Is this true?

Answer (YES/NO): YES